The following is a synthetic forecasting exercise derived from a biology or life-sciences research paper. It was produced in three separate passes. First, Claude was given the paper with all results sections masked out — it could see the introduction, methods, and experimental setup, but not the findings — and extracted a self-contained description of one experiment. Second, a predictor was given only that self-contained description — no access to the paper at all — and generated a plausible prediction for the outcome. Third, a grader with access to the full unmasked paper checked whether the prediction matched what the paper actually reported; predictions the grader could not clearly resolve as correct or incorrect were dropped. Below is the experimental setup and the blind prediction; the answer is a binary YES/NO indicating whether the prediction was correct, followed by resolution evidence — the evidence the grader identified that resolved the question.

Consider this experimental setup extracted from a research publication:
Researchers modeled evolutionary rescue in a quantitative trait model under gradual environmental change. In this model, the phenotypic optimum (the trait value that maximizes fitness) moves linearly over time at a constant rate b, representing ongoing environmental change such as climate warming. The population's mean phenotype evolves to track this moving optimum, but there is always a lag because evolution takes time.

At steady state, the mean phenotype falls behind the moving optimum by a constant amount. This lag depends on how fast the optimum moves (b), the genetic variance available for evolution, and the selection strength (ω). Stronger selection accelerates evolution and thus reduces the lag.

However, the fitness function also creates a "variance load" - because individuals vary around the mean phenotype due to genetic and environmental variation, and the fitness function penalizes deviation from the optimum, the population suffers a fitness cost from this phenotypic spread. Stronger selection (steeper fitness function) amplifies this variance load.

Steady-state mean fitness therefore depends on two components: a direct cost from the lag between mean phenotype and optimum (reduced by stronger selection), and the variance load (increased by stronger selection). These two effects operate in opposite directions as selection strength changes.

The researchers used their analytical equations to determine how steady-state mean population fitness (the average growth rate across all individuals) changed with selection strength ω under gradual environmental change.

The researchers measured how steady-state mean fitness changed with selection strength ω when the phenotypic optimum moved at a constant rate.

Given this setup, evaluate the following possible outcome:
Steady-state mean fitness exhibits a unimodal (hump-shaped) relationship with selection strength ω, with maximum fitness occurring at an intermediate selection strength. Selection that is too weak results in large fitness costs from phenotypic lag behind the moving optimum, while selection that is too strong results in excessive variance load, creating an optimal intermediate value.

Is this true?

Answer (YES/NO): YES